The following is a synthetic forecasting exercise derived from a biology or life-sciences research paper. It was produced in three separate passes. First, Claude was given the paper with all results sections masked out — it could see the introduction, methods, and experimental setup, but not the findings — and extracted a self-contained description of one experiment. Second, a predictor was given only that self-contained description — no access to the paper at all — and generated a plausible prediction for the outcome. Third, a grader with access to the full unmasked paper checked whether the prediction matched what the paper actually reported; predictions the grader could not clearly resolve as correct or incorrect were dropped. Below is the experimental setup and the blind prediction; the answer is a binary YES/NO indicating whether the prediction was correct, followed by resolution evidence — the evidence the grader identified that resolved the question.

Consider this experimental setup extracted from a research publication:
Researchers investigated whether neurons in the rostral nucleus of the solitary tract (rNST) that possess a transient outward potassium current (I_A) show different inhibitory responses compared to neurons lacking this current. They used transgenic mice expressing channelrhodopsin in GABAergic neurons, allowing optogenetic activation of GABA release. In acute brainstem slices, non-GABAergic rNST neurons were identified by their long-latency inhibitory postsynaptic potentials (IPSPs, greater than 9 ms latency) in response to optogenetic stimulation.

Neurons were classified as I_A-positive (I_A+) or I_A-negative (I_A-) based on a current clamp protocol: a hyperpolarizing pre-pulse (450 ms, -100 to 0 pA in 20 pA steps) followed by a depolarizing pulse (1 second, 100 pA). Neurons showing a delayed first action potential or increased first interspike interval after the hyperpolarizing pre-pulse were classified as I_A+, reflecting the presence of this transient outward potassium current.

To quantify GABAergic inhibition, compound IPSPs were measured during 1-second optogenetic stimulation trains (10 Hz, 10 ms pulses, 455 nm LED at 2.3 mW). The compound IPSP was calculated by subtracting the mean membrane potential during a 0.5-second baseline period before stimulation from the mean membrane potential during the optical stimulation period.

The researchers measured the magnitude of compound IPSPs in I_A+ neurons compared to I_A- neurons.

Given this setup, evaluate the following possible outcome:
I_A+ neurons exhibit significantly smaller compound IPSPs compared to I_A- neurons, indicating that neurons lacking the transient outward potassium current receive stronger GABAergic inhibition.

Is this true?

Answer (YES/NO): NO